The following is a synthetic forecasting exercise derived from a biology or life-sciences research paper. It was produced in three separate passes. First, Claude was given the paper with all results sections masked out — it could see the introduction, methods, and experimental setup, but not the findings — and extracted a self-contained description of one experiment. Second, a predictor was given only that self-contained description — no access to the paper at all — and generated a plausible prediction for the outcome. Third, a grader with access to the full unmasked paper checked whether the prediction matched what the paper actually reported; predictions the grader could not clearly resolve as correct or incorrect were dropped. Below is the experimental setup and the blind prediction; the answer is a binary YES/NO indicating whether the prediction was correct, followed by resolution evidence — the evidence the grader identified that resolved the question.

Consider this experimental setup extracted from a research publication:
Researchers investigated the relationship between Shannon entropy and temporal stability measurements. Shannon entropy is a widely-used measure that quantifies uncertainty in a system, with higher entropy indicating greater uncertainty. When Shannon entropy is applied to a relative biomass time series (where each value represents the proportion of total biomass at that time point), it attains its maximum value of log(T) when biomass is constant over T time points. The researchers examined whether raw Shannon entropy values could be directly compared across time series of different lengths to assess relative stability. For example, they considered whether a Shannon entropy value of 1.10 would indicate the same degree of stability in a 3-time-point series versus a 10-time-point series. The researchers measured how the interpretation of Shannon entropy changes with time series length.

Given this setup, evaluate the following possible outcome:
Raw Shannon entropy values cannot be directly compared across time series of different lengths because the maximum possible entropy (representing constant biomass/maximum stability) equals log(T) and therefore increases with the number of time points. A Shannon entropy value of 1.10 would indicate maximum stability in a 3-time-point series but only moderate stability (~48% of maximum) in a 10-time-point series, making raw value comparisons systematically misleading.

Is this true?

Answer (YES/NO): YES